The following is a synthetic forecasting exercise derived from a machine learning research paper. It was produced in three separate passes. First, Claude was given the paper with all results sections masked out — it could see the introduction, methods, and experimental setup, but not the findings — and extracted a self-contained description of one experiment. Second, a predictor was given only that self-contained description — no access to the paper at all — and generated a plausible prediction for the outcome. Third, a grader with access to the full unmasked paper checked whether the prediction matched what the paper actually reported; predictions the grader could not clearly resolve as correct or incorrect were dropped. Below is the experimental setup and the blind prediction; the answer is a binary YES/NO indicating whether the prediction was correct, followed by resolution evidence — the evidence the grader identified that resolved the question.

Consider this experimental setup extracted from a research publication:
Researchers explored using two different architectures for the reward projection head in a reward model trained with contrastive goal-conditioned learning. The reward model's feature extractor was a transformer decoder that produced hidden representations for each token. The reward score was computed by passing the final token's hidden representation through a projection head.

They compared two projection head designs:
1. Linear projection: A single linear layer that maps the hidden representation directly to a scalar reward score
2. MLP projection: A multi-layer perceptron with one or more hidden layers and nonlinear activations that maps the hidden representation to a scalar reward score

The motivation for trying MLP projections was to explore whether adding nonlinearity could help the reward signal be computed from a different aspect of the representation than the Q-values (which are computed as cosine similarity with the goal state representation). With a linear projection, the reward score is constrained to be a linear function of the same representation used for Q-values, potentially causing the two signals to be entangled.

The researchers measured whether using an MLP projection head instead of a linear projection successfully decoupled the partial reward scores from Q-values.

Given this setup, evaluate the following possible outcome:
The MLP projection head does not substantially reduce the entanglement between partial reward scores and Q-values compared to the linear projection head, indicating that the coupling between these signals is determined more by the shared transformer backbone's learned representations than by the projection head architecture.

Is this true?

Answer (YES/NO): YES